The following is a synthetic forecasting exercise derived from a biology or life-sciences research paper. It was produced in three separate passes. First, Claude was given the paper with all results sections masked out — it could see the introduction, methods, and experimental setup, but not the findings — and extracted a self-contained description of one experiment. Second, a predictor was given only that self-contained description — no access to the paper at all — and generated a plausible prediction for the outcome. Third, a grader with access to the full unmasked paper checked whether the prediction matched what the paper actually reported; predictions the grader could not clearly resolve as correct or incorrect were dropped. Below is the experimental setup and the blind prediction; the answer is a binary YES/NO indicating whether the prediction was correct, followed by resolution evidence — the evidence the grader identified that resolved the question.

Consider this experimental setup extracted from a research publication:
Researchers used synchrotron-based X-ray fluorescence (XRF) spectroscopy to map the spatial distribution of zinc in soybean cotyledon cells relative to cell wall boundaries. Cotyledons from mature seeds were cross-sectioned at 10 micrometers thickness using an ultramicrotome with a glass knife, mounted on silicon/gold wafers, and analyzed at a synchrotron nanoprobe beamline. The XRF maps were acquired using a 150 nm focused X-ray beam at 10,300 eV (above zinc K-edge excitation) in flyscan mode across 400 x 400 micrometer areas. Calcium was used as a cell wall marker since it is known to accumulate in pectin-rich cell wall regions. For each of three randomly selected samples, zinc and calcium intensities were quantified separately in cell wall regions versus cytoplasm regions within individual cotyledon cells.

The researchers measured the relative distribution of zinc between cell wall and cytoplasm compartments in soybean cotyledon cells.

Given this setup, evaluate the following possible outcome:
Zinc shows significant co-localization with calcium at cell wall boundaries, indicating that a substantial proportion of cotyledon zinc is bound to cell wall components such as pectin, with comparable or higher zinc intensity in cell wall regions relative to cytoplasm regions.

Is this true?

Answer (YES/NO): NO